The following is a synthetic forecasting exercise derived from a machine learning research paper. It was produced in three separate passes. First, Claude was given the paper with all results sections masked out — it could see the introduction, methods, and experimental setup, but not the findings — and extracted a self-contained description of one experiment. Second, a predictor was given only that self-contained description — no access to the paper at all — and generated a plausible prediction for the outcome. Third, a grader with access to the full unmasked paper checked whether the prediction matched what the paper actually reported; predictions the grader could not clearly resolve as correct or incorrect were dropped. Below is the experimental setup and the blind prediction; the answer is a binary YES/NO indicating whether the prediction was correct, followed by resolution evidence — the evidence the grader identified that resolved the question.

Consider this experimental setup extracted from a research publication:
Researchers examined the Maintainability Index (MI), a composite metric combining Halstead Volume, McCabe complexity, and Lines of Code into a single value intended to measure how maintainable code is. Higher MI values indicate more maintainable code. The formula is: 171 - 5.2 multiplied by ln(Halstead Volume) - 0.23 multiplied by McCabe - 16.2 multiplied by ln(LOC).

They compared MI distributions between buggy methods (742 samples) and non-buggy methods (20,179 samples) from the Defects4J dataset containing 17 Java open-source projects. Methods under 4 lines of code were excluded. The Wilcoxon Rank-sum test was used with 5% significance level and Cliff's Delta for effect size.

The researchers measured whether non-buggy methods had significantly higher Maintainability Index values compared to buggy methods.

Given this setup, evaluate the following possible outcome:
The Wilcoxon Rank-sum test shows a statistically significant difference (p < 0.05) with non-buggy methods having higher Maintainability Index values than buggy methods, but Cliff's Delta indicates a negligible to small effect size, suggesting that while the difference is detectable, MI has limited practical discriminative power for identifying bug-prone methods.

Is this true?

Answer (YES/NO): NO